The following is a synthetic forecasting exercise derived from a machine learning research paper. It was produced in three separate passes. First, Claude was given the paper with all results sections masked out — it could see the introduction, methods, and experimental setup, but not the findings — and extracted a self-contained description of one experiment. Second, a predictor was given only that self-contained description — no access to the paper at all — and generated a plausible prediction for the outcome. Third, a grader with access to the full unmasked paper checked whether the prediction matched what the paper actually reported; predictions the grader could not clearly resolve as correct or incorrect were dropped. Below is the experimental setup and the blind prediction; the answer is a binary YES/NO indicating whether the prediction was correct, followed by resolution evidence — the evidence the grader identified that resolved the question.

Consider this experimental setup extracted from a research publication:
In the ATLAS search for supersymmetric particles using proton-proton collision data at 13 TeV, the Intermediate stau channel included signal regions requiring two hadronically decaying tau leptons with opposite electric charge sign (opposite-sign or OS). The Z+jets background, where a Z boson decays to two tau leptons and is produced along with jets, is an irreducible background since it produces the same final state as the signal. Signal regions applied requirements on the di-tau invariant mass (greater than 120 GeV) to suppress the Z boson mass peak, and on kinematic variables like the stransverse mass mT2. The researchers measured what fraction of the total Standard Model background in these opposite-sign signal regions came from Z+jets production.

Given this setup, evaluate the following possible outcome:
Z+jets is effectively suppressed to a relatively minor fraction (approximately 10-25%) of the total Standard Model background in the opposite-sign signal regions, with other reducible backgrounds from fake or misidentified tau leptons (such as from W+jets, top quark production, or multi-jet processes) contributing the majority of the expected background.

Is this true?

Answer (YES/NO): NO